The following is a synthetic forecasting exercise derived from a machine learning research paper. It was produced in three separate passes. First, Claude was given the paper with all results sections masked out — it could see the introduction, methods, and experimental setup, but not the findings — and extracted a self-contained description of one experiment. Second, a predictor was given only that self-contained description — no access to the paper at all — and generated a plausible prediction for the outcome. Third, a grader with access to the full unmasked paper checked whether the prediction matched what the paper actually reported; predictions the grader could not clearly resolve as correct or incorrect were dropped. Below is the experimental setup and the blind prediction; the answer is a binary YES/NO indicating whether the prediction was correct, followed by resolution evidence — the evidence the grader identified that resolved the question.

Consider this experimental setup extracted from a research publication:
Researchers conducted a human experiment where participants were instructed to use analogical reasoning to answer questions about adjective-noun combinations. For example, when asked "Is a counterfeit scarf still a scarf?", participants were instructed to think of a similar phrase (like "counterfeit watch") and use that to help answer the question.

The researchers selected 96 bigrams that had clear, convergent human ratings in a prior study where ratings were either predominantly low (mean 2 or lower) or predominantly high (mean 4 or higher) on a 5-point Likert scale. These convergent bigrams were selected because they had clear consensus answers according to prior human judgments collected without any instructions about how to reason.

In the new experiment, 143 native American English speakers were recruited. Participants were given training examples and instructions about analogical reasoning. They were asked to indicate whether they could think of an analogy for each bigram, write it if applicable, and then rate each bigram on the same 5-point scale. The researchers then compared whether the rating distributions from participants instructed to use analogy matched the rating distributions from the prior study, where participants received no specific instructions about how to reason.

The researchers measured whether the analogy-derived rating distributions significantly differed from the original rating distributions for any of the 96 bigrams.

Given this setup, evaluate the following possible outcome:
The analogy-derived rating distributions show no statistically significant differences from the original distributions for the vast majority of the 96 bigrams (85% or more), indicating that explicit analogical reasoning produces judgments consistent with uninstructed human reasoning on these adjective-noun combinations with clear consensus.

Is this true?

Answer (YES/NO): NO